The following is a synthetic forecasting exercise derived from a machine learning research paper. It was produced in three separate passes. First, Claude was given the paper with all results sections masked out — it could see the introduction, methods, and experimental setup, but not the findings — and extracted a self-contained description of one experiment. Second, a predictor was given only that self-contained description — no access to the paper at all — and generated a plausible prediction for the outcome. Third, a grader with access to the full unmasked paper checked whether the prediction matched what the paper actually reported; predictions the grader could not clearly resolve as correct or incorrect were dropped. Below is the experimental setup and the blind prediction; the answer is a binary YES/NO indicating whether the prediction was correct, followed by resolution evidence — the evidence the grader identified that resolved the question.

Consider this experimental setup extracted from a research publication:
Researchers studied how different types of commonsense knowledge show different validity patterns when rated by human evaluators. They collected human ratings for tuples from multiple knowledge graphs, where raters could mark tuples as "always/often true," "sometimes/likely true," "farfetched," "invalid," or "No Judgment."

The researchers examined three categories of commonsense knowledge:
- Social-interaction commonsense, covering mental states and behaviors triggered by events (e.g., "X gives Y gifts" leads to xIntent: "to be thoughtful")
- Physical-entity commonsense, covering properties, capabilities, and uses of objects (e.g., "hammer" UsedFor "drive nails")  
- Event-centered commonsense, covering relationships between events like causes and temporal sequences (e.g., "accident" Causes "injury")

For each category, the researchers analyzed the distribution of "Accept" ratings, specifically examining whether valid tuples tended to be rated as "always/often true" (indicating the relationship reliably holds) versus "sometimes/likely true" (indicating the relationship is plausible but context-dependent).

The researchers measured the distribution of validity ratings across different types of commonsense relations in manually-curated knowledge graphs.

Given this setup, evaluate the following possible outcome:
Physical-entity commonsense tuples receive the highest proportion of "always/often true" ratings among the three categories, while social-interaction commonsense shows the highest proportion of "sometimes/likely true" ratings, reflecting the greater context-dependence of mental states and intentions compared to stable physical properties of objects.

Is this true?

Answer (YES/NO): NO